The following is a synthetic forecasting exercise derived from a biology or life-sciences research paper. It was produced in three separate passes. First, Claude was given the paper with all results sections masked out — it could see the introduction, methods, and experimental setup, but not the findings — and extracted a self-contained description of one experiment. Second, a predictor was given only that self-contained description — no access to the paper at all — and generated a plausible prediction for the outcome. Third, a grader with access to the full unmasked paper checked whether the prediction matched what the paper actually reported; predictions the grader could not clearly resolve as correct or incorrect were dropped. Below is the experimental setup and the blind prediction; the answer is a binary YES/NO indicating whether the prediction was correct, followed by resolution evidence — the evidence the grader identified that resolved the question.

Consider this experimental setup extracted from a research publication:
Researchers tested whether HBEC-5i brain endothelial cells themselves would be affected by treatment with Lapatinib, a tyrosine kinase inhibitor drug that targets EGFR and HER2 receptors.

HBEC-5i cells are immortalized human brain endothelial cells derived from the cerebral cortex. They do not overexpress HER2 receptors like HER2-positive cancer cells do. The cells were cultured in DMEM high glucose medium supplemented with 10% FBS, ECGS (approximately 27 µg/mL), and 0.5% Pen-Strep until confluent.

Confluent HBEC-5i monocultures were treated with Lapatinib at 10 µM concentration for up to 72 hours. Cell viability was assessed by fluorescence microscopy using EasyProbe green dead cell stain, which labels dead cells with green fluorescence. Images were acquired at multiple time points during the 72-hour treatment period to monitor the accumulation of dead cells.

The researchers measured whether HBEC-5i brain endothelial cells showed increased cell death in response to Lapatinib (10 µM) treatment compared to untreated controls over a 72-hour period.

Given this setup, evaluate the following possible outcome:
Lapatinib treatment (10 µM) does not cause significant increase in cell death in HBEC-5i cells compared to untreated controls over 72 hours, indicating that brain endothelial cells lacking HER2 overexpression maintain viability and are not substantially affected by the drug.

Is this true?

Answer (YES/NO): YES